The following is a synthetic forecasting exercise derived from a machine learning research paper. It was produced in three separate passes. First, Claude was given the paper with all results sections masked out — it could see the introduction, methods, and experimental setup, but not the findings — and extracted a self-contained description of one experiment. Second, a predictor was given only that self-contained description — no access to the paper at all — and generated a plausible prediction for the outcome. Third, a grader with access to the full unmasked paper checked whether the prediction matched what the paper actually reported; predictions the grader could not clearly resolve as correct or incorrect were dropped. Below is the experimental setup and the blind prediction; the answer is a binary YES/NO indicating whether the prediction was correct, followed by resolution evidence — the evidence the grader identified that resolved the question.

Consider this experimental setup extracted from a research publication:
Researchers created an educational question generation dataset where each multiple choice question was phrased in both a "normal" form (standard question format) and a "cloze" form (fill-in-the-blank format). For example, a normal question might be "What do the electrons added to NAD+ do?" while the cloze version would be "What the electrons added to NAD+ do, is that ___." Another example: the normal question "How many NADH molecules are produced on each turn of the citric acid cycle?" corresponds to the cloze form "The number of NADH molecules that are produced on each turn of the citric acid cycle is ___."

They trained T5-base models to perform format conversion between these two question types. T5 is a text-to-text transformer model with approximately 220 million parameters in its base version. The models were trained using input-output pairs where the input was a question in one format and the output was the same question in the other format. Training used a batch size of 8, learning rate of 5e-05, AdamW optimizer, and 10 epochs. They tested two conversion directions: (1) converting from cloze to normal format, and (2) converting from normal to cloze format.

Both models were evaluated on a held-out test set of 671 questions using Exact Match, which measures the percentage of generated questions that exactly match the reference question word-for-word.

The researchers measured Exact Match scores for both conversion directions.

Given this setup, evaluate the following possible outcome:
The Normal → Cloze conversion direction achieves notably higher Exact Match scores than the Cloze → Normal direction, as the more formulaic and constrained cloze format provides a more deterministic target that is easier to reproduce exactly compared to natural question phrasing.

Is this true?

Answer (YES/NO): YES